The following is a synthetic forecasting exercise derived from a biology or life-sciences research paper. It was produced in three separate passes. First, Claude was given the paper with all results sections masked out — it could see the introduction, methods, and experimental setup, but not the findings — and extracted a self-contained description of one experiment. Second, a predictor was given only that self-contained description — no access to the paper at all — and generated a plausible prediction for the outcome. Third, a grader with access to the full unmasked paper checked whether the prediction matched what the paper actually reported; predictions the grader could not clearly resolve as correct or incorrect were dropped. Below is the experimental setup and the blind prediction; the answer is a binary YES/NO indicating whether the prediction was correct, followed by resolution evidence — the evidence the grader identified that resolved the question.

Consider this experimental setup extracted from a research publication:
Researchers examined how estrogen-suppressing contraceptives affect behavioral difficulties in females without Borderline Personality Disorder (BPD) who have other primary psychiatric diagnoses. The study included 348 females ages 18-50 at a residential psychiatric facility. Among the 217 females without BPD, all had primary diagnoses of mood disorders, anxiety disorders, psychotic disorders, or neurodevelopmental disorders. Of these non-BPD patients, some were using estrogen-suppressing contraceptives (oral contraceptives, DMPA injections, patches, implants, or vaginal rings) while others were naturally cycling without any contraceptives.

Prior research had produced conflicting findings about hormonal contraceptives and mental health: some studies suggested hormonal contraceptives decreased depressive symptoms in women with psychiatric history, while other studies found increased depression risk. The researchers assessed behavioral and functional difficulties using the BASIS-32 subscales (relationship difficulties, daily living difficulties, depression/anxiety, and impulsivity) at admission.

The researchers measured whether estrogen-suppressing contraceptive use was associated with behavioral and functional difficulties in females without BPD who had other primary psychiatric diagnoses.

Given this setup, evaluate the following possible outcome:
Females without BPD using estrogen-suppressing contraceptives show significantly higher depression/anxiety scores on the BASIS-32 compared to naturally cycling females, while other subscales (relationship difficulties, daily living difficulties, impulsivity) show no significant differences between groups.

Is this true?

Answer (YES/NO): NO